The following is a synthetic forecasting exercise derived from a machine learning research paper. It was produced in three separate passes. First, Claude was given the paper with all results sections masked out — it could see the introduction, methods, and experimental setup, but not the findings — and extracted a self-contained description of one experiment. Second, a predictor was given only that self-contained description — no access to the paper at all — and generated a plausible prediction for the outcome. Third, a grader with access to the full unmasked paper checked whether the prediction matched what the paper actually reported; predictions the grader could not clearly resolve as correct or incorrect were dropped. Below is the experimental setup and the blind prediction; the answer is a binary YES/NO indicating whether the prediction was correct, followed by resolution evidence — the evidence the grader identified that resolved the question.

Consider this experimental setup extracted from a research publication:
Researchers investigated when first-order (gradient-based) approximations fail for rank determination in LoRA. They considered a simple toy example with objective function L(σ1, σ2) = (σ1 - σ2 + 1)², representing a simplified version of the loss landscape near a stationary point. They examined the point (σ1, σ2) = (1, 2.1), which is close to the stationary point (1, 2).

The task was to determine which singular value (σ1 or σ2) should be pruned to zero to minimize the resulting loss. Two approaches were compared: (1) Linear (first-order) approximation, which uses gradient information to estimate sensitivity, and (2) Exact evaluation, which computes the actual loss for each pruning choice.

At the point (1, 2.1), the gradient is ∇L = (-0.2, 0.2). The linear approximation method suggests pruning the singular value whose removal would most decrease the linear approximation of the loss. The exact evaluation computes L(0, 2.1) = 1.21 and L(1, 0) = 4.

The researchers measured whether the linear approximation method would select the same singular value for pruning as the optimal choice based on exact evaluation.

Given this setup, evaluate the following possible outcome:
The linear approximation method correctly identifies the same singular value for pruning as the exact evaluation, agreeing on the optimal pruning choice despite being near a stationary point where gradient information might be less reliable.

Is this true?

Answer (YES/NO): NO